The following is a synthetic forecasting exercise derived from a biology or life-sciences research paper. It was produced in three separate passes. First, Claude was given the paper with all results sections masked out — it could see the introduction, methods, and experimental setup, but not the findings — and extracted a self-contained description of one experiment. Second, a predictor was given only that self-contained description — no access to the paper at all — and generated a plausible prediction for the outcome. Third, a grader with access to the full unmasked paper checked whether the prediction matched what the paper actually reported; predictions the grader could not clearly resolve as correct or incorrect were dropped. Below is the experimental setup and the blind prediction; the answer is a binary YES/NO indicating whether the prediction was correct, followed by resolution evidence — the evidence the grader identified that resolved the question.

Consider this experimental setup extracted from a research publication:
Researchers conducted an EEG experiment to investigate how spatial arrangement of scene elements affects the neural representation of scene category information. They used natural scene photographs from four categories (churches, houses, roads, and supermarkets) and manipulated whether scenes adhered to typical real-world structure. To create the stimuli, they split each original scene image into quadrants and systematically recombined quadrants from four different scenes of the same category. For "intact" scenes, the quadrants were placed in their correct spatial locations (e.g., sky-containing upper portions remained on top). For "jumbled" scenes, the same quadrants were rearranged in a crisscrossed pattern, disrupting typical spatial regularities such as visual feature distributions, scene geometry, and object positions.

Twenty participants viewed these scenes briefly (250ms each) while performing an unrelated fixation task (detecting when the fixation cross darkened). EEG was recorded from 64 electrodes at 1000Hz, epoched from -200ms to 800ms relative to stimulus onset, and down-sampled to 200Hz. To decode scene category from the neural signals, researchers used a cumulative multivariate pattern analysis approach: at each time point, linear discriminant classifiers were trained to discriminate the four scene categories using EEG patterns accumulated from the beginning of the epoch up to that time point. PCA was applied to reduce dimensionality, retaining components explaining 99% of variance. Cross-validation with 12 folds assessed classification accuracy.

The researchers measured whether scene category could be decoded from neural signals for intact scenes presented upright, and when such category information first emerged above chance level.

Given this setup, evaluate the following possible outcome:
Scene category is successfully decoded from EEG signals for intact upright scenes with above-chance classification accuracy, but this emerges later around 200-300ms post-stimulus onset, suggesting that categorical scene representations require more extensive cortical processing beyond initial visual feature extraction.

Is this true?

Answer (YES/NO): NO